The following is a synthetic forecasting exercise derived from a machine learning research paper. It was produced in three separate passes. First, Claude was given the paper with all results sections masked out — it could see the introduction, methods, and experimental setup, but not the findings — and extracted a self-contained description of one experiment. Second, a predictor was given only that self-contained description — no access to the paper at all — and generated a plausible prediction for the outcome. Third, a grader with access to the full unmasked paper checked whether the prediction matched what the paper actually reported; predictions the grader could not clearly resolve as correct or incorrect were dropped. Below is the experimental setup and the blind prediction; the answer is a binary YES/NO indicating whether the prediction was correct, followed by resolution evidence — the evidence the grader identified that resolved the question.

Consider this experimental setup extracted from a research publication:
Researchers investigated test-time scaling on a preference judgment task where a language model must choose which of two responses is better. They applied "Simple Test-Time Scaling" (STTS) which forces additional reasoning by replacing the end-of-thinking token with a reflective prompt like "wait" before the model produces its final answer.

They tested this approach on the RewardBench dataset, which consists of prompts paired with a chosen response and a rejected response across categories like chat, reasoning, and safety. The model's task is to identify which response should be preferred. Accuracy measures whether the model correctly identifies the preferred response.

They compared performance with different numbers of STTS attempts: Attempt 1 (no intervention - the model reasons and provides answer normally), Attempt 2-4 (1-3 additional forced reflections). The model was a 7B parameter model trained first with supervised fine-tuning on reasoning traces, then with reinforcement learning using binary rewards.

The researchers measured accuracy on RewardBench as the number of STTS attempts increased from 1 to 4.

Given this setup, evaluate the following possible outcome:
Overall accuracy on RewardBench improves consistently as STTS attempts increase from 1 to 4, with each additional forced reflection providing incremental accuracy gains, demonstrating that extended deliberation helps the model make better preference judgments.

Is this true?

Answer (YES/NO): NO